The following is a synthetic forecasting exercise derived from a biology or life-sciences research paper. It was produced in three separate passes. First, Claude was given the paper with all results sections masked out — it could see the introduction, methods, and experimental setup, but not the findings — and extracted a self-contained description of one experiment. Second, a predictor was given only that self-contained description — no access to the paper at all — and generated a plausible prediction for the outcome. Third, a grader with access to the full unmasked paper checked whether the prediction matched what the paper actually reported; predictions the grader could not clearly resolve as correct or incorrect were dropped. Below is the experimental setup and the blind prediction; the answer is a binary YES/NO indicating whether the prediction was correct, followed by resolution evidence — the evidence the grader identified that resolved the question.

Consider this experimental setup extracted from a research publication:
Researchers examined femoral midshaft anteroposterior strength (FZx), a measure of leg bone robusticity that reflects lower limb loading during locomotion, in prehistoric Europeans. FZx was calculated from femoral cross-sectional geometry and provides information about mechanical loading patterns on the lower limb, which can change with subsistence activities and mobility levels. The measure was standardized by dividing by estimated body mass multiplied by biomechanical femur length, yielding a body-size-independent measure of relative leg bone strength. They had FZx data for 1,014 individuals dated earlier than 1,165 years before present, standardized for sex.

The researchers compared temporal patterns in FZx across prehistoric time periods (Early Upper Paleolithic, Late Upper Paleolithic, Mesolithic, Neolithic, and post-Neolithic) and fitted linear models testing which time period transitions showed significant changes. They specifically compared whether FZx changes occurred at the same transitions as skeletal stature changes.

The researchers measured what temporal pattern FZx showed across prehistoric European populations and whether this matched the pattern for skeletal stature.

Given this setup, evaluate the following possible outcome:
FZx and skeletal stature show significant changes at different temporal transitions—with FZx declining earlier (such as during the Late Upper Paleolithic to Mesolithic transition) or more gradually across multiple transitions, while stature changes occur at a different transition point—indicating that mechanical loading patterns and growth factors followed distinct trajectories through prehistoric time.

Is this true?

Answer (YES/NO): NO